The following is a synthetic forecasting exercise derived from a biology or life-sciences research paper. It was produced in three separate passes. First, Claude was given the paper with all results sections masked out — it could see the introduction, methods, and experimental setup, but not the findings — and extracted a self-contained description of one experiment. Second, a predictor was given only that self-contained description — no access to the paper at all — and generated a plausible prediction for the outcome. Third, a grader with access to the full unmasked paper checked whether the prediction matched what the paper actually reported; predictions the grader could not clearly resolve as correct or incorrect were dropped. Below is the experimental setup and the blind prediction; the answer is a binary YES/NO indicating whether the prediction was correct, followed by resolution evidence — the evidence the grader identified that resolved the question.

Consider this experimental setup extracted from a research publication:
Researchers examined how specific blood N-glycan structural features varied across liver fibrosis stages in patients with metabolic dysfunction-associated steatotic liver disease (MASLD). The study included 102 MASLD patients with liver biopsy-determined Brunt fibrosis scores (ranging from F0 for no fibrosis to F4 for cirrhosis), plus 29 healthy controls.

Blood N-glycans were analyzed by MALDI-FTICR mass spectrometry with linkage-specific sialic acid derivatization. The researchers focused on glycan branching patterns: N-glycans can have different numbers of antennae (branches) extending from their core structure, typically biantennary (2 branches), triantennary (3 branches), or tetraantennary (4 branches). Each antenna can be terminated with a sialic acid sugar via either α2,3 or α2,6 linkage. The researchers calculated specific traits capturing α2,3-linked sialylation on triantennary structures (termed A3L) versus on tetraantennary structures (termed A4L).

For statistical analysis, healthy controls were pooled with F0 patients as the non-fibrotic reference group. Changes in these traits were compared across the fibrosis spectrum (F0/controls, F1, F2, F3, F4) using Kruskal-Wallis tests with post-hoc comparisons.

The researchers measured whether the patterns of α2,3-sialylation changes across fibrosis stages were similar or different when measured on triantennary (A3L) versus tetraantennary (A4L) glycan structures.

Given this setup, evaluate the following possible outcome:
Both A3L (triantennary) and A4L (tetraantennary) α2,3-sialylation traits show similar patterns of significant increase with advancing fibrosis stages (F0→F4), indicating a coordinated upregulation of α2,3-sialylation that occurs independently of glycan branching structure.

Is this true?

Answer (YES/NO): NO